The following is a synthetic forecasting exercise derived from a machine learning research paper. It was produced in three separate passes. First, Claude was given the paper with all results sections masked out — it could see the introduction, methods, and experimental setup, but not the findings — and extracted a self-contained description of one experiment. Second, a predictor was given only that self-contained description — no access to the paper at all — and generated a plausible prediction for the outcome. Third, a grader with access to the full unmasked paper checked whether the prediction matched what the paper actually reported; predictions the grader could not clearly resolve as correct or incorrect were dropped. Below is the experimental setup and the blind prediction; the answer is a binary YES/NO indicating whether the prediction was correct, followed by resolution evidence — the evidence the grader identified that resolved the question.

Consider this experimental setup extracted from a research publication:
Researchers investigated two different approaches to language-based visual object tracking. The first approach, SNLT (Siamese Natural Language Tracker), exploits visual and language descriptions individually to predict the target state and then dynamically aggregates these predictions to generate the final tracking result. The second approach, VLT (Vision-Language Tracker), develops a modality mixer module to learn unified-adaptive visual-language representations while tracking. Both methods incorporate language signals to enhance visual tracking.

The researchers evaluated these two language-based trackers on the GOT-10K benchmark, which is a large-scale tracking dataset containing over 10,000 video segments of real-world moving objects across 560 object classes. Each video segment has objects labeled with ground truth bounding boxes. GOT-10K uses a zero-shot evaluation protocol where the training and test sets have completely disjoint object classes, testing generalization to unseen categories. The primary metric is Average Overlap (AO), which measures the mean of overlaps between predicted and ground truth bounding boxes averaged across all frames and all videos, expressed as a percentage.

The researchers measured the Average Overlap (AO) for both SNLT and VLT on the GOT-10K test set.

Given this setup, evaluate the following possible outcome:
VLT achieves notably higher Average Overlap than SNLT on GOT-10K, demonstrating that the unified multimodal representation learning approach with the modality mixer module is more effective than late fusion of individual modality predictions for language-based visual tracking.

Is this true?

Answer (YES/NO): YES